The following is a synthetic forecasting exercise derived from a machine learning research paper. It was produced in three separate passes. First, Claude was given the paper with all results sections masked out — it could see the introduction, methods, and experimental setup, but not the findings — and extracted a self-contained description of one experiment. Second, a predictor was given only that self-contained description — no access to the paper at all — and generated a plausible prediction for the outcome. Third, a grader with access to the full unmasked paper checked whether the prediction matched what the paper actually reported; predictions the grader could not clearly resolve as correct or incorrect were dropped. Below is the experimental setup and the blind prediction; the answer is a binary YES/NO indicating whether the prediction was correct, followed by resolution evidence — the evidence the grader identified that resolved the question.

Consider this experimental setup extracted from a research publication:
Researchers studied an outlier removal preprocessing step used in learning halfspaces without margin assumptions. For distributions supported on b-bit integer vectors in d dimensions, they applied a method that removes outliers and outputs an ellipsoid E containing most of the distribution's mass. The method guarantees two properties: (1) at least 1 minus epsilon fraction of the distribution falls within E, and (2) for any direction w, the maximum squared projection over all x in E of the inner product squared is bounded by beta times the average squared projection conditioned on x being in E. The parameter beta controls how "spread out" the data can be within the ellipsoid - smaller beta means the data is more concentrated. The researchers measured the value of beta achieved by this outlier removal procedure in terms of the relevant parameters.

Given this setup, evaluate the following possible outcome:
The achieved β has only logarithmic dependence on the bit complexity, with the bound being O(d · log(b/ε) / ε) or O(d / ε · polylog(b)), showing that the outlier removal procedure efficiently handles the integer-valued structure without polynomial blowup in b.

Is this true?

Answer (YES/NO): NO